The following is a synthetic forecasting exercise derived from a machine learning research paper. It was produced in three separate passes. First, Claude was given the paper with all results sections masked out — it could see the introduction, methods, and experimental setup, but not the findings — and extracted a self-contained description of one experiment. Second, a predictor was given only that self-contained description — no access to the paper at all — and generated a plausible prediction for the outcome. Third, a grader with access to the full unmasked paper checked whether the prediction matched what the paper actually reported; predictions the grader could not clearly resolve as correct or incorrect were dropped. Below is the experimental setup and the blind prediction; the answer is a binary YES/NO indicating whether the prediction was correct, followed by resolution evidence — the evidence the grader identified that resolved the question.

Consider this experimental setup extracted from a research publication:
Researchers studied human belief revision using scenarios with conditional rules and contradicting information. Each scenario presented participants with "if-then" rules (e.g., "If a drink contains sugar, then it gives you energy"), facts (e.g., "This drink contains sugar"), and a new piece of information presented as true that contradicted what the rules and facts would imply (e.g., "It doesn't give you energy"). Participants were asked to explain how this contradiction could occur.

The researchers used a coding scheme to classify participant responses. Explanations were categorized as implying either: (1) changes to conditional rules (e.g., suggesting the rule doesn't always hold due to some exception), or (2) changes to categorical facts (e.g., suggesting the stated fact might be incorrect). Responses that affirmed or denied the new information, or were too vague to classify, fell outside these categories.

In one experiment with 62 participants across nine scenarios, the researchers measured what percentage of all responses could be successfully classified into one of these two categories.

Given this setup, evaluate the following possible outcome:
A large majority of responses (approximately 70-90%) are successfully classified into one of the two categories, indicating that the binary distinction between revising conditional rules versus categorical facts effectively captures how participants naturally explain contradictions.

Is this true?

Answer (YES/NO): YES